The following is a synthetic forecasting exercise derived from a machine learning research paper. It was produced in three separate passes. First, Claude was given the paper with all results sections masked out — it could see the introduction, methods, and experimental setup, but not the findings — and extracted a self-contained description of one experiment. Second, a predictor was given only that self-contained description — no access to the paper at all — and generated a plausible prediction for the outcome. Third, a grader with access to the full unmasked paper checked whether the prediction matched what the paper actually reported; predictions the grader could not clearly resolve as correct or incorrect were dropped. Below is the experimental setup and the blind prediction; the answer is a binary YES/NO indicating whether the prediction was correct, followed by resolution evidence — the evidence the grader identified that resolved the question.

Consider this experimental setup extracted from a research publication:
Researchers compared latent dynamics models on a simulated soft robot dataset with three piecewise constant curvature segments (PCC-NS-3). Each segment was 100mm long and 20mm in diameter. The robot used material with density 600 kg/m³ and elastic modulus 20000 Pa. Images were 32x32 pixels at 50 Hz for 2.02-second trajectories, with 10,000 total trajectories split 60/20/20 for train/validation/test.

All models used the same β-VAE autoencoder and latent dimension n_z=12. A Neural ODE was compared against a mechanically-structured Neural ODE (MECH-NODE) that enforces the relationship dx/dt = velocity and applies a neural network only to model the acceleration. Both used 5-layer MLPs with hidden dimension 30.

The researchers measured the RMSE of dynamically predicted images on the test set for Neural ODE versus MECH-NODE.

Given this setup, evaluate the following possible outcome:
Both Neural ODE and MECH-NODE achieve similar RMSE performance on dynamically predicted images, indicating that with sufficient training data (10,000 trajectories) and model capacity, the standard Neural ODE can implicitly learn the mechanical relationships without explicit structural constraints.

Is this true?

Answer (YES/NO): NO